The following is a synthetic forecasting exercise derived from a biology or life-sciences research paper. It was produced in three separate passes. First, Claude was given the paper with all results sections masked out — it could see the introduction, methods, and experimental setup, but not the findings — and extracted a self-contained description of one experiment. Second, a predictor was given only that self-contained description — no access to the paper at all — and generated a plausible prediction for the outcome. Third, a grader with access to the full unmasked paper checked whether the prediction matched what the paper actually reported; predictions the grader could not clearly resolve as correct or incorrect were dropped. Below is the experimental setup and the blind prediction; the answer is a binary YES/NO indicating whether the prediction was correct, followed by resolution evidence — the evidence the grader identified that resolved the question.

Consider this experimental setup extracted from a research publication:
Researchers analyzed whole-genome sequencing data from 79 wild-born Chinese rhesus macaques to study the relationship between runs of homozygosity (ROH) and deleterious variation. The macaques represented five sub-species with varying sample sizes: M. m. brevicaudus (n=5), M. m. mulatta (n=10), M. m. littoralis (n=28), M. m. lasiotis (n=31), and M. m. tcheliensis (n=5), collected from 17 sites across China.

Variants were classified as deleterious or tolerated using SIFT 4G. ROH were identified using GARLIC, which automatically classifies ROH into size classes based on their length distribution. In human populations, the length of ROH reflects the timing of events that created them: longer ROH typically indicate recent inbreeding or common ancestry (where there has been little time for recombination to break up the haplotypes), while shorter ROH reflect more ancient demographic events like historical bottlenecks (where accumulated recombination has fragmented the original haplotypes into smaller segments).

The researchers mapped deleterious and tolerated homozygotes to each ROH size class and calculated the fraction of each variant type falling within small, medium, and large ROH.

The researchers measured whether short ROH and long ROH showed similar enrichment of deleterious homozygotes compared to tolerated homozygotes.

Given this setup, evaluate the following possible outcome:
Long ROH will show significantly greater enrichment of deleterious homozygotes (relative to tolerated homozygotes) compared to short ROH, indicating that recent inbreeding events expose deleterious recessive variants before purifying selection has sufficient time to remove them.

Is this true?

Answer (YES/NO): YES